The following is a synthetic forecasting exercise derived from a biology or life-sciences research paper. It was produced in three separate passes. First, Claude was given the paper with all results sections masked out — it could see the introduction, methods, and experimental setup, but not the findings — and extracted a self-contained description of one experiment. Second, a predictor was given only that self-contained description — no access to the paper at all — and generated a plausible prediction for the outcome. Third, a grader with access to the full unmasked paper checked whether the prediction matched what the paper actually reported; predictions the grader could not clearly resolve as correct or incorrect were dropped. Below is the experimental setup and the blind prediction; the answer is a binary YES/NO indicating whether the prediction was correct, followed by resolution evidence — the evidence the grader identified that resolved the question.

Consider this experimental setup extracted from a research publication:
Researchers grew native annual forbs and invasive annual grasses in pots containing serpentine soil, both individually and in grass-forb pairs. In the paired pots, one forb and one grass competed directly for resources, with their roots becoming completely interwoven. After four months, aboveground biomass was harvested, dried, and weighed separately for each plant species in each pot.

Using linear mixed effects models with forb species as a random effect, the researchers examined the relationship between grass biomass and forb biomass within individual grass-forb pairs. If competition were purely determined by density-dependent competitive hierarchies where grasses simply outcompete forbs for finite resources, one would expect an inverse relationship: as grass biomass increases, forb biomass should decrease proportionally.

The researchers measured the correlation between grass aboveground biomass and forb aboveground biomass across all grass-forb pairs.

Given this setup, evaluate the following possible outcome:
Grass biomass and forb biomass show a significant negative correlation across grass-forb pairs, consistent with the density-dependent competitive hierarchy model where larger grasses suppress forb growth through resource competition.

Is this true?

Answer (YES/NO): NO